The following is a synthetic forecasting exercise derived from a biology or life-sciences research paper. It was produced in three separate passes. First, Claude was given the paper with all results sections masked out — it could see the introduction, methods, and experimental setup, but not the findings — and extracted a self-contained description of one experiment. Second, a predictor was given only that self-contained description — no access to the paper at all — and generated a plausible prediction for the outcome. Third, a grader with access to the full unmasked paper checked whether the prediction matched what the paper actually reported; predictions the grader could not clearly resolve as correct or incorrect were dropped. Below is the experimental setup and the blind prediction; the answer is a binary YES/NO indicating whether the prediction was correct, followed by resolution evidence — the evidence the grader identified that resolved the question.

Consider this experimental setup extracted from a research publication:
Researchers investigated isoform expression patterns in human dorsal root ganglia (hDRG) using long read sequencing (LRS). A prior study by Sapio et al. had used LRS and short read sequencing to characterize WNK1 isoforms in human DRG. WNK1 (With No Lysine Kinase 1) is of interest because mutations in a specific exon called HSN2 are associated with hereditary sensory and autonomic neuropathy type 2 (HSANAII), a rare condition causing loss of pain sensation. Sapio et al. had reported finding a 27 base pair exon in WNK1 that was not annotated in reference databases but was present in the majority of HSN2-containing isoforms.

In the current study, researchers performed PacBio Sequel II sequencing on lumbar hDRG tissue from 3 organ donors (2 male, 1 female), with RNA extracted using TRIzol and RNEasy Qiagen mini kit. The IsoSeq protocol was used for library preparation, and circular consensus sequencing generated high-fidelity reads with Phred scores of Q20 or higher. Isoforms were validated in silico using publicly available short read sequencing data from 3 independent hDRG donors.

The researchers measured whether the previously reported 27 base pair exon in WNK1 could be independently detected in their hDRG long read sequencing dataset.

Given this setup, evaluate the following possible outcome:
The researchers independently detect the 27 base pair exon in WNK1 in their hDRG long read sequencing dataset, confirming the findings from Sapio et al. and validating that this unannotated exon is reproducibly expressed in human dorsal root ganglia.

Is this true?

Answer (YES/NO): YES